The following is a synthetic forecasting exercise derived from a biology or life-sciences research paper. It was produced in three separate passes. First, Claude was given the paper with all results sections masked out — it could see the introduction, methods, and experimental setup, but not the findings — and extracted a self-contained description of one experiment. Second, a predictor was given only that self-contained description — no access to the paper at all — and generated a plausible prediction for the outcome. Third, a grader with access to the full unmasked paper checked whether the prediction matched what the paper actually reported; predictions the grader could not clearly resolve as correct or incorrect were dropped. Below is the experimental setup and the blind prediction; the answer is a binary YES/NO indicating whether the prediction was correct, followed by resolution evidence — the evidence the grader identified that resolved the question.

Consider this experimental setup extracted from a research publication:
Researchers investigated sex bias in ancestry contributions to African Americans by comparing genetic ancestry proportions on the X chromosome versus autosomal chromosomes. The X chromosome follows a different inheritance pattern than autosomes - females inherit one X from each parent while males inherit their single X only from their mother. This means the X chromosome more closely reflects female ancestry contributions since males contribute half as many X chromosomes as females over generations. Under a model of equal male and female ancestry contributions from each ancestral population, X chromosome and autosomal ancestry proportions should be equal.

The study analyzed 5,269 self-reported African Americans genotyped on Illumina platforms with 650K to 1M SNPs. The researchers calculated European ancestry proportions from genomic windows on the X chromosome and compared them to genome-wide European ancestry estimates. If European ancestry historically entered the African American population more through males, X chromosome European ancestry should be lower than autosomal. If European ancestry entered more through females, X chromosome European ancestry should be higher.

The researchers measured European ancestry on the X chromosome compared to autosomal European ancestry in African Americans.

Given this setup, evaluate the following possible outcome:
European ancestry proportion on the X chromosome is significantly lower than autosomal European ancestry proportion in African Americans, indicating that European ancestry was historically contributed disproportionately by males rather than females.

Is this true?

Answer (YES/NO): YES